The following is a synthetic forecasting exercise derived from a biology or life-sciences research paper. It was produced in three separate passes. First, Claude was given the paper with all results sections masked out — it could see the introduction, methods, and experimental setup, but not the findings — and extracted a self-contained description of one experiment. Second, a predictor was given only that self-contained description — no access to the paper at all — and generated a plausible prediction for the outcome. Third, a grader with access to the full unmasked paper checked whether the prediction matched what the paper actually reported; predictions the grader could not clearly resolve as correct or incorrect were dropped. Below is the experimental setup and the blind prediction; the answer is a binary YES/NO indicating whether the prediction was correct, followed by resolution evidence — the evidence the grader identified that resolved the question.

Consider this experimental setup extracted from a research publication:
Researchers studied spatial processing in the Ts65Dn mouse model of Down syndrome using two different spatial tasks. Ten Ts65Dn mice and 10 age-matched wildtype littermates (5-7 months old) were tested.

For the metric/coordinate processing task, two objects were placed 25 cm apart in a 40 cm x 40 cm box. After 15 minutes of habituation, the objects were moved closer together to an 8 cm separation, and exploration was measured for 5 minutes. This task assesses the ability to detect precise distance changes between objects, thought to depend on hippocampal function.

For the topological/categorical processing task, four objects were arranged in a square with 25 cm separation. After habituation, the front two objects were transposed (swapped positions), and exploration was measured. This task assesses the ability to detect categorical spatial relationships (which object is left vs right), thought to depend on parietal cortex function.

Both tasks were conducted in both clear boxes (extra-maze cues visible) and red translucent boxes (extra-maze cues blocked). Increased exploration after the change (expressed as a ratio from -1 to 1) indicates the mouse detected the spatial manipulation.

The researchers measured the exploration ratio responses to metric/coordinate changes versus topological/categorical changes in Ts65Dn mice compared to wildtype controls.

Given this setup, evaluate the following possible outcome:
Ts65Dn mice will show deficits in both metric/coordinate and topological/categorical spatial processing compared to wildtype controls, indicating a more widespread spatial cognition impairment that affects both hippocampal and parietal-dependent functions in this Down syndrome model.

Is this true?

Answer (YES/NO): NO